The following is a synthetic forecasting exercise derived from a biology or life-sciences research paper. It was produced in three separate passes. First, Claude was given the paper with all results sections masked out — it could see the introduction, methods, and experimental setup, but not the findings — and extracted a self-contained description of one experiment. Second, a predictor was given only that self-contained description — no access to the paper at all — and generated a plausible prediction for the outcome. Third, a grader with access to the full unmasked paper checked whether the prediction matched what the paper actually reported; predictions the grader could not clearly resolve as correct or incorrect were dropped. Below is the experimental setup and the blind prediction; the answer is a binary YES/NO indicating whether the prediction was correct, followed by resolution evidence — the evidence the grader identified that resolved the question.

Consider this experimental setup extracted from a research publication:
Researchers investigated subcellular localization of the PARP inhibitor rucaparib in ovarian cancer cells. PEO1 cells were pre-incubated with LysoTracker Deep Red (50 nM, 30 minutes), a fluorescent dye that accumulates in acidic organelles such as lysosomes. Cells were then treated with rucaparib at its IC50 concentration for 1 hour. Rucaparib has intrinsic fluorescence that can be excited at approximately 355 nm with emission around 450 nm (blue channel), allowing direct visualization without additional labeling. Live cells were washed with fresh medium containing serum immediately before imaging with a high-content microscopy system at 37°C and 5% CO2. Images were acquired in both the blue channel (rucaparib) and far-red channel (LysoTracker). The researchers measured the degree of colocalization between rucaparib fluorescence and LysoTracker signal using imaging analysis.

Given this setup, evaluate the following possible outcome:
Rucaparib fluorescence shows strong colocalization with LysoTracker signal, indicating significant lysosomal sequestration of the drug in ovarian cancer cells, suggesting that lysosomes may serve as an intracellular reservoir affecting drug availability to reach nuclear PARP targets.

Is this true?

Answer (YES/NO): YES